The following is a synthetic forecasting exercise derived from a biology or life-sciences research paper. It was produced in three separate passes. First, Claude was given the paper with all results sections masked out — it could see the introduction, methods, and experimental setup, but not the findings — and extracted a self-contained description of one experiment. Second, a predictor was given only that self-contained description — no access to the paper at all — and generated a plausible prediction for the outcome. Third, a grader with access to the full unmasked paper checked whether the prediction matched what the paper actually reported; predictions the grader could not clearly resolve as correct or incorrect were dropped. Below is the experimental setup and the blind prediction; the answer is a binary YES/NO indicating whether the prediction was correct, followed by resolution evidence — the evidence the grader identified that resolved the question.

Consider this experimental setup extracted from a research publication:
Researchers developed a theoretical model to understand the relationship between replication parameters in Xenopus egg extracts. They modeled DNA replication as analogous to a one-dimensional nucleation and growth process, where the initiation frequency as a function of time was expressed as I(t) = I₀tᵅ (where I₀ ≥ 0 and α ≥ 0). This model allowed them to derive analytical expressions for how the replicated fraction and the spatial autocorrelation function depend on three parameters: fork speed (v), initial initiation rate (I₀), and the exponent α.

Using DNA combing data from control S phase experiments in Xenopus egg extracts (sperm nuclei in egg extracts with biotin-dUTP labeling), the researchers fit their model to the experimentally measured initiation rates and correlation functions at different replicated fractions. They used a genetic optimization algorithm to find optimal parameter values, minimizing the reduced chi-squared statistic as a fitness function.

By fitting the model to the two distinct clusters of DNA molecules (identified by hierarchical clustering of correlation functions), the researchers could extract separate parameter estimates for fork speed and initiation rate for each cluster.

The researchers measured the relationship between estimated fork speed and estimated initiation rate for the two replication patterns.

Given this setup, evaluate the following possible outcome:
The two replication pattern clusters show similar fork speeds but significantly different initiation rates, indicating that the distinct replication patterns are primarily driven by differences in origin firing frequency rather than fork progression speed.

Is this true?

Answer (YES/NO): NO